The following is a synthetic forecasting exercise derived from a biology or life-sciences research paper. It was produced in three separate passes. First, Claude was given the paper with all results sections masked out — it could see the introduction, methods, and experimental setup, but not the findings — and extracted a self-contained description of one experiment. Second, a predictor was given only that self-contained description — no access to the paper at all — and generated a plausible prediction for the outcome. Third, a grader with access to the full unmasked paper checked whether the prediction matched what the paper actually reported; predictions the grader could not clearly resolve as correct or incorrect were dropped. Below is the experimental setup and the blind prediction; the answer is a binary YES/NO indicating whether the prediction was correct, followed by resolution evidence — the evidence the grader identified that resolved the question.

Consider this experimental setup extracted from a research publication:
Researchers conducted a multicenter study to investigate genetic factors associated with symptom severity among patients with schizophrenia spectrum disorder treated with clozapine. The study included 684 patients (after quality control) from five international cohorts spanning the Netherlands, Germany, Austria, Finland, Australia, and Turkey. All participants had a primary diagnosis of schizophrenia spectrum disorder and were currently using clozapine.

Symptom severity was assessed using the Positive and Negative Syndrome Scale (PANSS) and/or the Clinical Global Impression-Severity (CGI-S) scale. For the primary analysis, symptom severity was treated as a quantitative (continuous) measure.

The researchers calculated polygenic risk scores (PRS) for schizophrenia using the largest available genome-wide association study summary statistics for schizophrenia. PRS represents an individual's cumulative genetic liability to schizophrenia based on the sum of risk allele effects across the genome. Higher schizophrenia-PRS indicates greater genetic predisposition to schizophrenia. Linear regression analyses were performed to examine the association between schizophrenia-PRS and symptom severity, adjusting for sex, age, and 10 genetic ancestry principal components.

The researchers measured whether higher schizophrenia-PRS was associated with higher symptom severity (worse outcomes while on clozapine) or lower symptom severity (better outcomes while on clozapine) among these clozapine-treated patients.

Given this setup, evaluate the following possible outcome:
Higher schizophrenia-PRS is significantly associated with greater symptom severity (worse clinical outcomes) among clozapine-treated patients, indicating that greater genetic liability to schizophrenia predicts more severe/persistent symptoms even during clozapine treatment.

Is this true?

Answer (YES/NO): NO